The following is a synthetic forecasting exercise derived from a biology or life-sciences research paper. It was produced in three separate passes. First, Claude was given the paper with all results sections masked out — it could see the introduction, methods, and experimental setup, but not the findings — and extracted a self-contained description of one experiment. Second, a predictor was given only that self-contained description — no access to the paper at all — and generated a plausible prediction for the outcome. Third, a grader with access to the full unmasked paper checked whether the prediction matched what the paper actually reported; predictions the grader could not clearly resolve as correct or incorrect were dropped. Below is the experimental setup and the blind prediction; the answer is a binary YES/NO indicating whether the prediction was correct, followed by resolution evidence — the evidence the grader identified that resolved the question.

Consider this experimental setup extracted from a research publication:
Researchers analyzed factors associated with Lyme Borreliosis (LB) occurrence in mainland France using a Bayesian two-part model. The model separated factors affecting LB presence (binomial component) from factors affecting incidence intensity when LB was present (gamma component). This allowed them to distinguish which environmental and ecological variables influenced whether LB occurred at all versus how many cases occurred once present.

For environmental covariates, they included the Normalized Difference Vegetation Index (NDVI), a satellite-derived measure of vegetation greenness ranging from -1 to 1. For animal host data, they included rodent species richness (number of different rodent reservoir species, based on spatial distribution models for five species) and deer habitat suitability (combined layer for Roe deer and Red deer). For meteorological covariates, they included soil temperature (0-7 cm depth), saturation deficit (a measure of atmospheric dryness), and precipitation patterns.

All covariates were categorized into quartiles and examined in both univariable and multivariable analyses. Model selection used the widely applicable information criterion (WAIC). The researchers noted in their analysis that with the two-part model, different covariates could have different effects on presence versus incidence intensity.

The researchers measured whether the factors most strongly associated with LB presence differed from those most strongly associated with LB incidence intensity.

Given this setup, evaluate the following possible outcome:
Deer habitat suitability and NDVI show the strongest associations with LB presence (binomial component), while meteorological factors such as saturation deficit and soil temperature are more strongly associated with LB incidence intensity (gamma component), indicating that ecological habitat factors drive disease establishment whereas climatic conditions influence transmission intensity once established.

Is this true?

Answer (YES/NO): NO